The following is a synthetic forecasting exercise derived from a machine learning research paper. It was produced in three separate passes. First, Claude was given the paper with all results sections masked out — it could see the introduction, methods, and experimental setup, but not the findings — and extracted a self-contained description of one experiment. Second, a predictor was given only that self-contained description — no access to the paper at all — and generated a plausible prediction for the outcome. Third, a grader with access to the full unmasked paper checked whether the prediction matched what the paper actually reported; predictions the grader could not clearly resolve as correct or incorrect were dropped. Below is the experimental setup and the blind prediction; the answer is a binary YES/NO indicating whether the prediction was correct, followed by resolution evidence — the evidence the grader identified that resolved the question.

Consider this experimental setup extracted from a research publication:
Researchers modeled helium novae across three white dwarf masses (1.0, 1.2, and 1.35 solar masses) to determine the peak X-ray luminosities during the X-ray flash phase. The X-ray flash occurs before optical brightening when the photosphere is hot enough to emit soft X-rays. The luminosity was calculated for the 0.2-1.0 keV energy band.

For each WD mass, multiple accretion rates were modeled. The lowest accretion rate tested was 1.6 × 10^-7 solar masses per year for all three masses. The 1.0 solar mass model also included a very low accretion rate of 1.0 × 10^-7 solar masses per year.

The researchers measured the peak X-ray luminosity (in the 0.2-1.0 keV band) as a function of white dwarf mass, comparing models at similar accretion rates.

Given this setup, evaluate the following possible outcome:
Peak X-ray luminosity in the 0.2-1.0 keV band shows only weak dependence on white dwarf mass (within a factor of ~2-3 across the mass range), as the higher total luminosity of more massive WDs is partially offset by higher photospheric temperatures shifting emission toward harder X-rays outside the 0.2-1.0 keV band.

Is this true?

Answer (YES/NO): NO